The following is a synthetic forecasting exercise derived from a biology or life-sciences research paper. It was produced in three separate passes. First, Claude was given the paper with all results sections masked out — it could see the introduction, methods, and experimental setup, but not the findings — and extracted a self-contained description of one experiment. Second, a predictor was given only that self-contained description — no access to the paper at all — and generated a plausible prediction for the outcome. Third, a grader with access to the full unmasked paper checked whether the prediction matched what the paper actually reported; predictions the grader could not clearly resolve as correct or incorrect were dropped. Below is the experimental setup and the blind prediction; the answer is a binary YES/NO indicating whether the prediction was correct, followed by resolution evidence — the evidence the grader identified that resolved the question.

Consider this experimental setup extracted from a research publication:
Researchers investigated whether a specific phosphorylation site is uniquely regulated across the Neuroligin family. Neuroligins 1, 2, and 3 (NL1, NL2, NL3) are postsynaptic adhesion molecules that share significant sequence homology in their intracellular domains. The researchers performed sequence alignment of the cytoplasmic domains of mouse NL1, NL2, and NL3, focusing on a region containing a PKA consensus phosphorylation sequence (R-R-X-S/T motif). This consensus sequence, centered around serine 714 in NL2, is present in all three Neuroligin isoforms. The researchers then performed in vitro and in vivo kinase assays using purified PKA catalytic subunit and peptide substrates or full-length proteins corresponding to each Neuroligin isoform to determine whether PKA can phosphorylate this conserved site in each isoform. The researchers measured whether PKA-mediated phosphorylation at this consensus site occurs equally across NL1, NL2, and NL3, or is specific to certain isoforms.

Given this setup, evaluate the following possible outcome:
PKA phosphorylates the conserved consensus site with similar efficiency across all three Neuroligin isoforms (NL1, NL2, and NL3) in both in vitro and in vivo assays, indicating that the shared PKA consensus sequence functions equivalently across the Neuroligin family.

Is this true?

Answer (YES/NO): NO